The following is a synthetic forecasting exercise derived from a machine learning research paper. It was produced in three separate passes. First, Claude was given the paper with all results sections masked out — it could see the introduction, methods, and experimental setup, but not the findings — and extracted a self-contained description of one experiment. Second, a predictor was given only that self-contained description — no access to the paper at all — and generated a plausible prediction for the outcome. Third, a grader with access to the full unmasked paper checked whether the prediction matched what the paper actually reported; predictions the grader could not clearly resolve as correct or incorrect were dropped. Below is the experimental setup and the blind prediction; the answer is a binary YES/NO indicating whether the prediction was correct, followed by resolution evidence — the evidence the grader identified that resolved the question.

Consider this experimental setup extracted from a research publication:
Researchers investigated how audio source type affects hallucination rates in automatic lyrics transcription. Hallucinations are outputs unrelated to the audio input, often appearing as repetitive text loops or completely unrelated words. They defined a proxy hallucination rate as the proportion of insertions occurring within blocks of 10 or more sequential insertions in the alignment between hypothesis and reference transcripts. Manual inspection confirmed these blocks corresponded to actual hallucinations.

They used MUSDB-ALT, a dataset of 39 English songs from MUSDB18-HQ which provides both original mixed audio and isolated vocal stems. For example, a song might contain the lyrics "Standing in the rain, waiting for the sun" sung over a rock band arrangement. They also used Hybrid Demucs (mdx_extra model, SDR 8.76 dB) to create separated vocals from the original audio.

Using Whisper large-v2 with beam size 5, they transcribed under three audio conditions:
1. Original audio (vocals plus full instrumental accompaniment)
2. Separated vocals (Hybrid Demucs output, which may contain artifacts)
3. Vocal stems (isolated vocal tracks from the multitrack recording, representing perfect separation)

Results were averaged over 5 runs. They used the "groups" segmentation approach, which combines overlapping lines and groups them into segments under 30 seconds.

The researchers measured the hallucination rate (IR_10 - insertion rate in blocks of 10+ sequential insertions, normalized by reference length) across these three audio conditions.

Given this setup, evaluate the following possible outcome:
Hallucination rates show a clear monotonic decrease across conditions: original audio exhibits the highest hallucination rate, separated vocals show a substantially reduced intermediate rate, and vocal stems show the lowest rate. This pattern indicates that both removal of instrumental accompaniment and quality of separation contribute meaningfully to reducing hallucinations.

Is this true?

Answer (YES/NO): NO